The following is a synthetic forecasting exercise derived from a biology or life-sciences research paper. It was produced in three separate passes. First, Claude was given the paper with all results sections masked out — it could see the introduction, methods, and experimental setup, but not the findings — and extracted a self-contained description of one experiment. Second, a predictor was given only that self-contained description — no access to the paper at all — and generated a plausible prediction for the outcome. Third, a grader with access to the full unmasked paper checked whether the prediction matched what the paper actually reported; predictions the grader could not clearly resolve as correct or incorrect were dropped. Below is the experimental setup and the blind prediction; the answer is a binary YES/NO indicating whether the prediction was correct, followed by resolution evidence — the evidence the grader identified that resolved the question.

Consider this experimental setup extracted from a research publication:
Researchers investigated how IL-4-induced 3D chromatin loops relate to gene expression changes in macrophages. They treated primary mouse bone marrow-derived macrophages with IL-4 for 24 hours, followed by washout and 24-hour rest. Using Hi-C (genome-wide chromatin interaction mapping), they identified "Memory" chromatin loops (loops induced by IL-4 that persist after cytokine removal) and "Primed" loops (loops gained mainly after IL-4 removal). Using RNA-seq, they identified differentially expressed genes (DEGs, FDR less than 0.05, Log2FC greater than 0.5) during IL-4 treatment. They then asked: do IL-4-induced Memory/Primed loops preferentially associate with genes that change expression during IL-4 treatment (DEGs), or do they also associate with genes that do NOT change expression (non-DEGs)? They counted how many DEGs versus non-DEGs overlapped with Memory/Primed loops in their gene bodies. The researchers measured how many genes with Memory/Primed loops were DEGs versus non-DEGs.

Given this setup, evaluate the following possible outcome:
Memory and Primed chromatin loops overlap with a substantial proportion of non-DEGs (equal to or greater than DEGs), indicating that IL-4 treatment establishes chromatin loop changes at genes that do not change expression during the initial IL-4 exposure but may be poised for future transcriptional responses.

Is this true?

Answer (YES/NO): YES